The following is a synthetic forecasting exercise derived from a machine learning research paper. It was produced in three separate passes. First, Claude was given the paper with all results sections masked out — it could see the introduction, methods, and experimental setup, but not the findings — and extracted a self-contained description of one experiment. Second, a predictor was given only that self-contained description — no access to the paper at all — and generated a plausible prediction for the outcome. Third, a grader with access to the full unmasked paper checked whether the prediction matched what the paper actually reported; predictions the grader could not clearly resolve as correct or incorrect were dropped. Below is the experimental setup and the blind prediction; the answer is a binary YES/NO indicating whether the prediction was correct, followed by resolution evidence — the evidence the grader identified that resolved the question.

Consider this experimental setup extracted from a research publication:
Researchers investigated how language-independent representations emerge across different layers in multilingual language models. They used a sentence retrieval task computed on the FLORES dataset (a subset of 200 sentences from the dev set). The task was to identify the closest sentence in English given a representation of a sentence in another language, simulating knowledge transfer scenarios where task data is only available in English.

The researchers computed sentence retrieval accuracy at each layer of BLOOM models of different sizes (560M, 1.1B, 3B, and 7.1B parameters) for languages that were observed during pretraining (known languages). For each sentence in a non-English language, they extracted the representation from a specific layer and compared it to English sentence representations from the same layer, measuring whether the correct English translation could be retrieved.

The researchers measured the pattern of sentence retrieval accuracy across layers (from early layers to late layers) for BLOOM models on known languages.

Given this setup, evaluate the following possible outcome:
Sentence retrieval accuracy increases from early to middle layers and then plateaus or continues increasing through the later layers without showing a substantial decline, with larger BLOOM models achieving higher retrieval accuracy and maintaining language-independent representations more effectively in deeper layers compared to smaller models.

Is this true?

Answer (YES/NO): NO